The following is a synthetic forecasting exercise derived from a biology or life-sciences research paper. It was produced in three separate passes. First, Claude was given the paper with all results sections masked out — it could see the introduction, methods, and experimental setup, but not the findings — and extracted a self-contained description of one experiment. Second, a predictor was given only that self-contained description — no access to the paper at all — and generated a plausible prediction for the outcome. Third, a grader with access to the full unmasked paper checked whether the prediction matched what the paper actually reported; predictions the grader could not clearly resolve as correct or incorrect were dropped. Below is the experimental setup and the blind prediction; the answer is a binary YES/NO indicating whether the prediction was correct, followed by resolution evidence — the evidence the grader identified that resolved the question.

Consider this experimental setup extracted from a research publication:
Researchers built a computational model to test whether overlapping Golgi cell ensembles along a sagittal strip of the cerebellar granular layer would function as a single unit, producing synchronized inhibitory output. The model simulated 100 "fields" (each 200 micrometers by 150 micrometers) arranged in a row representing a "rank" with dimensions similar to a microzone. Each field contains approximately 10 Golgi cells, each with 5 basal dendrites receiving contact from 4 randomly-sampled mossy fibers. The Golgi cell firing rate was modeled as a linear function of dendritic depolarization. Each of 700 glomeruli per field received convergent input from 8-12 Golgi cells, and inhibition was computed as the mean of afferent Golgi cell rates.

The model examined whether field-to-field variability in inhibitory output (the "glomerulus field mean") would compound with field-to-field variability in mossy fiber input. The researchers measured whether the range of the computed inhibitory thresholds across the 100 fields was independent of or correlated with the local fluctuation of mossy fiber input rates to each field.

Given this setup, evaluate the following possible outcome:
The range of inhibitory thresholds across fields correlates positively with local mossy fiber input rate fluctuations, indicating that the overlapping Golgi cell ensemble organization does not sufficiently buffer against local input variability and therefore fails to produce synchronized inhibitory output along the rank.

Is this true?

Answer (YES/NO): NO